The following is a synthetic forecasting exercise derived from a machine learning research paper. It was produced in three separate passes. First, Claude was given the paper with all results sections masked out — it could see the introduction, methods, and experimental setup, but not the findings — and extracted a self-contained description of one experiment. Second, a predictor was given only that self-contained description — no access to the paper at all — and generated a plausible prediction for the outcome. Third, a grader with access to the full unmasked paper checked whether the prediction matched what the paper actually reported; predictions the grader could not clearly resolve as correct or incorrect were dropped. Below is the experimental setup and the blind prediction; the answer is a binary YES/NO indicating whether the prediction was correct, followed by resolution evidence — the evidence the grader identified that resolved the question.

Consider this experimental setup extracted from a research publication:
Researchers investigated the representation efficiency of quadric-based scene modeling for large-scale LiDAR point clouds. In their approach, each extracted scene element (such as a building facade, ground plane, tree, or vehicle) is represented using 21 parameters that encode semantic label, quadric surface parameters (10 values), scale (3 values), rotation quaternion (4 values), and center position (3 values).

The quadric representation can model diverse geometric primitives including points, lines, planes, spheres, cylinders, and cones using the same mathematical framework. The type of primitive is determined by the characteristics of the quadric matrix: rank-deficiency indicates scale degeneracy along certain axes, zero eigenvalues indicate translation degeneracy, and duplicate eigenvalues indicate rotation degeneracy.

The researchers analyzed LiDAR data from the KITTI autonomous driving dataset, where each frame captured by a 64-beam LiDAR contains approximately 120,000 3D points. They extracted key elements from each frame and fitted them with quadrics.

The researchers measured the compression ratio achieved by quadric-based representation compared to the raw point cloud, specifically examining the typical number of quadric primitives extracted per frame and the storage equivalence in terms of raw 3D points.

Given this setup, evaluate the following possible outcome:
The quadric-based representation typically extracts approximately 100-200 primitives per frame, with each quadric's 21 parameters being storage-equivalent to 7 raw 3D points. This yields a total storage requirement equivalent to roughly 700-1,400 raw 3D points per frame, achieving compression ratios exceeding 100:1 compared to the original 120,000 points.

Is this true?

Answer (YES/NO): YES